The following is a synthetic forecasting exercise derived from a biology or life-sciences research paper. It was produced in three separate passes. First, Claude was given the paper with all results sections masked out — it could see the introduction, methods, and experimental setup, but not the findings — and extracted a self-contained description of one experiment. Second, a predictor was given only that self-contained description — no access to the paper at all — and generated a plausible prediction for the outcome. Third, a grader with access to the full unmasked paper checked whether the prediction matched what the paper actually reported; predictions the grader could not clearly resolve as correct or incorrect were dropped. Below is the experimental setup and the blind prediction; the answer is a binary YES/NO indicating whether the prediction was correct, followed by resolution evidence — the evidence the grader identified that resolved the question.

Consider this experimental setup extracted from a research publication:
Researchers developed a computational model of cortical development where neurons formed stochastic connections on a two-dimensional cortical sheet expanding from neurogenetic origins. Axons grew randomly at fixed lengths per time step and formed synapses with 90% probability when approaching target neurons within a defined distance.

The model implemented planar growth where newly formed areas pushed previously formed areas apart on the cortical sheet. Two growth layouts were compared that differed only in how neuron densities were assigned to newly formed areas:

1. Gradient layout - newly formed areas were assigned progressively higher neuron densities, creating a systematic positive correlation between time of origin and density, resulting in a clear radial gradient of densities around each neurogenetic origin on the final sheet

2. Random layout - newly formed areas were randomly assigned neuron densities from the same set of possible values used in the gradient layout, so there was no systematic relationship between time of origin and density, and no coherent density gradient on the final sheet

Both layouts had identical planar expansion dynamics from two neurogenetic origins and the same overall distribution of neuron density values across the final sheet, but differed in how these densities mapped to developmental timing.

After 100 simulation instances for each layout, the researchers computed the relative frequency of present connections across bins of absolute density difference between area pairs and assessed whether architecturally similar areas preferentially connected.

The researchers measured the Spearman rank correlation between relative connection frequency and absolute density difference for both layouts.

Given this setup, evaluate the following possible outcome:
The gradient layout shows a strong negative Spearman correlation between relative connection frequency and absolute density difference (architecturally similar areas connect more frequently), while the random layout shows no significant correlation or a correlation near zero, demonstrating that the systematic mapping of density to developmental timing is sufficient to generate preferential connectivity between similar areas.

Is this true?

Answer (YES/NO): NO